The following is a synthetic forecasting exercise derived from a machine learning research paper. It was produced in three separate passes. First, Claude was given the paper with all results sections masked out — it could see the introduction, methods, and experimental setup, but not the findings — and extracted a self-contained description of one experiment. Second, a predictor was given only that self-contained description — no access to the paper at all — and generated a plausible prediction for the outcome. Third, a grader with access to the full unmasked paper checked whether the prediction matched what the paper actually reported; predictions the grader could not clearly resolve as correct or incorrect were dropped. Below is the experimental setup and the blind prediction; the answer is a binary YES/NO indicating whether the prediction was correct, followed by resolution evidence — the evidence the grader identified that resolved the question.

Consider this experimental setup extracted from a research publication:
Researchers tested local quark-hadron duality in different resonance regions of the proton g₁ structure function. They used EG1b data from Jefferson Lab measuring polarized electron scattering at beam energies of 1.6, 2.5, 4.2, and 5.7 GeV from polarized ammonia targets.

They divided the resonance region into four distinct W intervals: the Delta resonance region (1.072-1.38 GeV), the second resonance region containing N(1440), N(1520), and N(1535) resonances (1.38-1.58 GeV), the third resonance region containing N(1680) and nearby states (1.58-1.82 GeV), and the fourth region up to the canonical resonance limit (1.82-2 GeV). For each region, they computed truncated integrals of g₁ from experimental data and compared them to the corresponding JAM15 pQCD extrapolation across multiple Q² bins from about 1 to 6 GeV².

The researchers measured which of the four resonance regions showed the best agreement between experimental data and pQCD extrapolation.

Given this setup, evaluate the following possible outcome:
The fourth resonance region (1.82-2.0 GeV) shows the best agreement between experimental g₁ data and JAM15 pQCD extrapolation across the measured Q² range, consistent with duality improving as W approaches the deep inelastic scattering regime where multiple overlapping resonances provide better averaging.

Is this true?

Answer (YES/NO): NO